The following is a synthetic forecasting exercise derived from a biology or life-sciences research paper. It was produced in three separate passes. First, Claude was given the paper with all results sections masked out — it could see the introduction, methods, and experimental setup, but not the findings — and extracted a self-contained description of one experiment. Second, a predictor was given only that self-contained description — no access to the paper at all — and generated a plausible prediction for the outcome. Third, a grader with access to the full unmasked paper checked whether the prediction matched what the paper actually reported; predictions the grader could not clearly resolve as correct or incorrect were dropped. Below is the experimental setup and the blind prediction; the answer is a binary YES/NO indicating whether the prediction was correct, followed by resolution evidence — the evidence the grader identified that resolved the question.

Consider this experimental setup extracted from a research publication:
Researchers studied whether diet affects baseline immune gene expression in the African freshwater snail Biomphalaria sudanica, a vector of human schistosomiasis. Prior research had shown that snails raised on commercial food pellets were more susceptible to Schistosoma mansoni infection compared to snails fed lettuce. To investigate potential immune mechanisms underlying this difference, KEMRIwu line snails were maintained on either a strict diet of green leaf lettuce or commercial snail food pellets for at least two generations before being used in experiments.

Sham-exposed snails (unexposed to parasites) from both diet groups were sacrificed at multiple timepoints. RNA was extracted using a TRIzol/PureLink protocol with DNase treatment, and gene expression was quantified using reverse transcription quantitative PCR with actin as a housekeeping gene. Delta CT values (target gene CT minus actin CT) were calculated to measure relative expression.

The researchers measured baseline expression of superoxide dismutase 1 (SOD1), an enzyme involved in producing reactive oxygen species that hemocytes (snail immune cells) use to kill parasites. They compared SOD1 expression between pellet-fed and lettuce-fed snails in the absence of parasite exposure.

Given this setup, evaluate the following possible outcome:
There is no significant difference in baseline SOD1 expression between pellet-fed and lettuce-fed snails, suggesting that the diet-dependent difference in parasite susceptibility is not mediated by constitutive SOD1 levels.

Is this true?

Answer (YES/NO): NO